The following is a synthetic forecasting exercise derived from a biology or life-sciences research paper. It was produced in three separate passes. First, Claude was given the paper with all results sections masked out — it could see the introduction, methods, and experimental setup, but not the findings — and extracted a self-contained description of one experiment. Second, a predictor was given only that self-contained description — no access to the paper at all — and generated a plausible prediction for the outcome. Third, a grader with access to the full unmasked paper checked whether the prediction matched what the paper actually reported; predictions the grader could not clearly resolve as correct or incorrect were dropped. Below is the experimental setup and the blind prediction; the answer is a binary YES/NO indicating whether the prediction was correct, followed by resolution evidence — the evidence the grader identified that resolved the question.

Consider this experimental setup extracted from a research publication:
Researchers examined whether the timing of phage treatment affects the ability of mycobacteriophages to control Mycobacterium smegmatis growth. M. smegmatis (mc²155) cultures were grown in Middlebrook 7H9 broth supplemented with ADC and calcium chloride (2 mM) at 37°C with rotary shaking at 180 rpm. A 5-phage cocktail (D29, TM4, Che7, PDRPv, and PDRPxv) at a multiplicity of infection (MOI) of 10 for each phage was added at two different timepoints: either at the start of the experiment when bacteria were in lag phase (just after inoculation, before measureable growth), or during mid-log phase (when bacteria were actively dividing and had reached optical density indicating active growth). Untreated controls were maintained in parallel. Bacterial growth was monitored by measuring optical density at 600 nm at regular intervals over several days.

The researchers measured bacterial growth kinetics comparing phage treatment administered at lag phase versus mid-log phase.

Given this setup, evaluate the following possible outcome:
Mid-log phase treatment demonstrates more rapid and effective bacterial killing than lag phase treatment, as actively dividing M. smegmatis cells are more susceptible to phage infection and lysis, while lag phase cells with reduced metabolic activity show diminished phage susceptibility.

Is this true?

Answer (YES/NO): NO